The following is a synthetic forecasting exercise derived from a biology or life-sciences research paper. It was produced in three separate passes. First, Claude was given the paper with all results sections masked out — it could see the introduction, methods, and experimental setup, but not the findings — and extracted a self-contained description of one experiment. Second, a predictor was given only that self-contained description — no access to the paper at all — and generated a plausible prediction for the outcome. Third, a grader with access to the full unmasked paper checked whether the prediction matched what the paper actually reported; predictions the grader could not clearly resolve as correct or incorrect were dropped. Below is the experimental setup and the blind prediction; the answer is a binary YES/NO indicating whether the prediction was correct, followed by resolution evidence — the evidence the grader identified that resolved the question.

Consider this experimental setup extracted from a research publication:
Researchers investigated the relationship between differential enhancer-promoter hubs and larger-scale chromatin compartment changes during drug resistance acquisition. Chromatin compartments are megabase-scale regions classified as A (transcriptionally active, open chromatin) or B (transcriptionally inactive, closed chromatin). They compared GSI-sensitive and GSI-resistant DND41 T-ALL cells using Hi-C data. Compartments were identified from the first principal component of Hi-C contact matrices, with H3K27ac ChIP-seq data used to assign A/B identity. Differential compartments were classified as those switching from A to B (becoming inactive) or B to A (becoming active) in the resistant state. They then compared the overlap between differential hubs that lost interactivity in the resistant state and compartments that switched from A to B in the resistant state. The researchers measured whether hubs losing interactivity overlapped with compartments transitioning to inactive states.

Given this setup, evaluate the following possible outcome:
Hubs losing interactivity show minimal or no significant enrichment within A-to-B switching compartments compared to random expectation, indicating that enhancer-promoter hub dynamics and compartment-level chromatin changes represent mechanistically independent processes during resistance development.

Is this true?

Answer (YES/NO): YES